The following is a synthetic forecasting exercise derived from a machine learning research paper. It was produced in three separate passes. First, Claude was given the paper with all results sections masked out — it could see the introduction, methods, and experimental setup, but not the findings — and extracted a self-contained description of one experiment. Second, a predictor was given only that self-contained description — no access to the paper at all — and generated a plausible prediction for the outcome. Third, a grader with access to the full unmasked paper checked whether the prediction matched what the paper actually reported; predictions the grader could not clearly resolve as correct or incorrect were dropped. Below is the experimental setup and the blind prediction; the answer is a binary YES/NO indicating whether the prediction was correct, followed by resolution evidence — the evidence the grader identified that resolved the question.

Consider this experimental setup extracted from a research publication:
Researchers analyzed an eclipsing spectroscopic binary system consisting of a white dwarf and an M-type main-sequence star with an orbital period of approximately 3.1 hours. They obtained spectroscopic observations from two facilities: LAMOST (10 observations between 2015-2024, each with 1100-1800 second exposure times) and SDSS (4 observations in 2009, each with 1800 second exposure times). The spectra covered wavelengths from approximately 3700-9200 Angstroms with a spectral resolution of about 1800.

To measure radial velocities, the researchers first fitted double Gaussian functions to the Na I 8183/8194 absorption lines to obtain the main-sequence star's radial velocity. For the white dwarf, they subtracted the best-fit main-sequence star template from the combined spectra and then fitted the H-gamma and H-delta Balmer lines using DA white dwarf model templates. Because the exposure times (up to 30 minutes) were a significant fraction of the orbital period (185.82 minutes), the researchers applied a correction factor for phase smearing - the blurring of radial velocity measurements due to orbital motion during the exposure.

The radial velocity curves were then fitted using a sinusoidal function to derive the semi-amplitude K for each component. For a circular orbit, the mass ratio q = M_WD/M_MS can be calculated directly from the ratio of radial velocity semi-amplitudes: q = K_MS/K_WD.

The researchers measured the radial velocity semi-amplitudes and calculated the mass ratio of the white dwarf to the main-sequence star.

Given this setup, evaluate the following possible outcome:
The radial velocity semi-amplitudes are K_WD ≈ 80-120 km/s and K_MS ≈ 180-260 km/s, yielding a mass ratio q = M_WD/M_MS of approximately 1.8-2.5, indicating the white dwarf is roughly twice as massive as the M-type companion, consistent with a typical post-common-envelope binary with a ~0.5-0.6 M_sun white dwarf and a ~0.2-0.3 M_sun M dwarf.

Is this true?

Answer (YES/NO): NO